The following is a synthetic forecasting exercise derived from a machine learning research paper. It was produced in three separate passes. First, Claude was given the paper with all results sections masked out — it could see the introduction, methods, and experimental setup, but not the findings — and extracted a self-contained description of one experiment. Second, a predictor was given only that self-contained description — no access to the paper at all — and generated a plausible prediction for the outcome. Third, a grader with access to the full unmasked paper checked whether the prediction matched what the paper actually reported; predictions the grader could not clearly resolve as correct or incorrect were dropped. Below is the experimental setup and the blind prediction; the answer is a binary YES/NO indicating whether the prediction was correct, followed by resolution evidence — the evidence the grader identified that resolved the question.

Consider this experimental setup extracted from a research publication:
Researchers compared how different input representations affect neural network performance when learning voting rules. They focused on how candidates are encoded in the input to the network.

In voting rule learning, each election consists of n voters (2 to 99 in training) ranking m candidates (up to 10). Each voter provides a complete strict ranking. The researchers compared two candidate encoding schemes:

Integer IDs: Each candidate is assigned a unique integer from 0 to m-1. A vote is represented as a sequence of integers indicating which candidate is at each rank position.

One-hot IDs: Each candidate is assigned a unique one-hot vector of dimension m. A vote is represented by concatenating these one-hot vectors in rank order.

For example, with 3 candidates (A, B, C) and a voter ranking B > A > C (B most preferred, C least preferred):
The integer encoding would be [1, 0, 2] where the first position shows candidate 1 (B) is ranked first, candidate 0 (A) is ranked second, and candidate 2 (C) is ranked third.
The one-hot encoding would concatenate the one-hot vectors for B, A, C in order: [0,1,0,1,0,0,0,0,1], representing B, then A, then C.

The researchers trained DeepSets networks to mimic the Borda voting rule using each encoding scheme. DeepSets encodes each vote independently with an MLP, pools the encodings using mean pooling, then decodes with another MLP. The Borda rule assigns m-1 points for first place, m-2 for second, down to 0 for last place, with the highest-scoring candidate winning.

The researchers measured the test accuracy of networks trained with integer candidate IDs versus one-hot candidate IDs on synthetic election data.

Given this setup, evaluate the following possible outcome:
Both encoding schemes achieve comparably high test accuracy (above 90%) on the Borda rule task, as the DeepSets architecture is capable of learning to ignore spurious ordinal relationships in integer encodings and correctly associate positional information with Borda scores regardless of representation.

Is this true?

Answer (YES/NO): NO